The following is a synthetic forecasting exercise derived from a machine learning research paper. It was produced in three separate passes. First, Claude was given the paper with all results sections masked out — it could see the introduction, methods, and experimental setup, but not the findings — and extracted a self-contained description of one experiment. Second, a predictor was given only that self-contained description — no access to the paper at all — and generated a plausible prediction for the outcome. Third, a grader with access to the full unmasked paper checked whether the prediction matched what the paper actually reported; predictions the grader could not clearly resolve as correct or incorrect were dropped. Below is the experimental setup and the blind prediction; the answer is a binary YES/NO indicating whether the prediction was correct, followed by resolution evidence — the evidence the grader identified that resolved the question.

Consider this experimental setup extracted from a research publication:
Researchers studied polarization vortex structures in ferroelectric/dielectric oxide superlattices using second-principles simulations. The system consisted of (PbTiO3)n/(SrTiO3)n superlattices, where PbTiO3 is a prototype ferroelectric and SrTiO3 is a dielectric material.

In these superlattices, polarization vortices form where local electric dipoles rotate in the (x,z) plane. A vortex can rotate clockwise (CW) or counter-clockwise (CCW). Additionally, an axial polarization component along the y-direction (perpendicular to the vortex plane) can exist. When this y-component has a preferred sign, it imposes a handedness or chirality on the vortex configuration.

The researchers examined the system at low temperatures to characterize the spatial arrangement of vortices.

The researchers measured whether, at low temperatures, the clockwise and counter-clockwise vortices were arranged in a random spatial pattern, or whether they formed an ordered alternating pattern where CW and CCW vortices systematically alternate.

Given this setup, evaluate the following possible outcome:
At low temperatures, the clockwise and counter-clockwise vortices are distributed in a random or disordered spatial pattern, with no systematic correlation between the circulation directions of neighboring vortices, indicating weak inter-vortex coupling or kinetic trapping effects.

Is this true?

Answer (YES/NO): NO